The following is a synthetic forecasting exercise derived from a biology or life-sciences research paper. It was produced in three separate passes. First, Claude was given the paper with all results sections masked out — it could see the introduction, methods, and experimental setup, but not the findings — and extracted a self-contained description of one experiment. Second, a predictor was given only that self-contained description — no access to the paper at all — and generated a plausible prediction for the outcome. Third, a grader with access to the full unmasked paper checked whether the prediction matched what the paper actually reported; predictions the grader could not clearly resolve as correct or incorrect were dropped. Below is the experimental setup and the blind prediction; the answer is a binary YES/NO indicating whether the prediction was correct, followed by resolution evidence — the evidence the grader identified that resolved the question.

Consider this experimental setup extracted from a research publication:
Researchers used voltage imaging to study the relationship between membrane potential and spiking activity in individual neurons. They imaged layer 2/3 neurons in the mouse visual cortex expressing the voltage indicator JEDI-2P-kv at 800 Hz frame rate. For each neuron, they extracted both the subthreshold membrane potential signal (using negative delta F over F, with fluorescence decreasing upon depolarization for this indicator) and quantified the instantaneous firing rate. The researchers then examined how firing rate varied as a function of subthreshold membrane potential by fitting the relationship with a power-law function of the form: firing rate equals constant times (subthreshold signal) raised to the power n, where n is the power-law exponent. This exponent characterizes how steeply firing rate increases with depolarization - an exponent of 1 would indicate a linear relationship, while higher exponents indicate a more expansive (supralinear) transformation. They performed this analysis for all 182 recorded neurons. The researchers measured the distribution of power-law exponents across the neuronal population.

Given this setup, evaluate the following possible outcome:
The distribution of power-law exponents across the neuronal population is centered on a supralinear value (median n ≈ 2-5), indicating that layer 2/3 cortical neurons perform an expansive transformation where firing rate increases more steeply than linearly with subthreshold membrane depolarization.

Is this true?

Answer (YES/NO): YES